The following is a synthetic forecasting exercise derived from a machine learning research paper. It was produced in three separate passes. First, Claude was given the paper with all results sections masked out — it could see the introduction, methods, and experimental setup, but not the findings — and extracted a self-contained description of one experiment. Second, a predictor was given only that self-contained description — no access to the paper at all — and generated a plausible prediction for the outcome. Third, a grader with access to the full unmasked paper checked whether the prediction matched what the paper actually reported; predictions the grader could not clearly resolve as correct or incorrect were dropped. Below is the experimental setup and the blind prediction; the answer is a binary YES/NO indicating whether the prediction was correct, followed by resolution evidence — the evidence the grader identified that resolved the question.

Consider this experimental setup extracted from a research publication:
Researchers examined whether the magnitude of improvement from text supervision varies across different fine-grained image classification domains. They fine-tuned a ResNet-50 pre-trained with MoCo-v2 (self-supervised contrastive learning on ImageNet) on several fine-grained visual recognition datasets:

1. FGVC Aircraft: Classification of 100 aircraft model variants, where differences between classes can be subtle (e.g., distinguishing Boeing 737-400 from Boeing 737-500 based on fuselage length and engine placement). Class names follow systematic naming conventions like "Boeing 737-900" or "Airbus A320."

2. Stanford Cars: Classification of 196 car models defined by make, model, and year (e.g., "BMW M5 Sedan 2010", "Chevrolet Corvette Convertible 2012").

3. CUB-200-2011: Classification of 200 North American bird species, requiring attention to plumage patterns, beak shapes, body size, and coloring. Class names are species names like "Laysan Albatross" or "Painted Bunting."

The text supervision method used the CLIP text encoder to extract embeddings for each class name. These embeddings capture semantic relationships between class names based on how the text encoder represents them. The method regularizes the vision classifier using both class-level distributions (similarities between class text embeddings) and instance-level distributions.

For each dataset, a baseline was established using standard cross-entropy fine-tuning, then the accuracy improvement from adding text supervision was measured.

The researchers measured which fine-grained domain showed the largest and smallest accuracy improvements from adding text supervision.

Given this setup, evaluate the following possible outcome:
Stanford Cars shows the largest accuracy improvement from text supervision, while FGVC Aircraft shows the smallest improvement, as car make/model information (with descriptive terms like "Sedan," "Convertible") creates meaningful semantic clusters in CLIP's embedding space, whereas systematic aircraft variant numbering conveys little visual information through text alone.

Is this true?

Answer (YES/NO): NO